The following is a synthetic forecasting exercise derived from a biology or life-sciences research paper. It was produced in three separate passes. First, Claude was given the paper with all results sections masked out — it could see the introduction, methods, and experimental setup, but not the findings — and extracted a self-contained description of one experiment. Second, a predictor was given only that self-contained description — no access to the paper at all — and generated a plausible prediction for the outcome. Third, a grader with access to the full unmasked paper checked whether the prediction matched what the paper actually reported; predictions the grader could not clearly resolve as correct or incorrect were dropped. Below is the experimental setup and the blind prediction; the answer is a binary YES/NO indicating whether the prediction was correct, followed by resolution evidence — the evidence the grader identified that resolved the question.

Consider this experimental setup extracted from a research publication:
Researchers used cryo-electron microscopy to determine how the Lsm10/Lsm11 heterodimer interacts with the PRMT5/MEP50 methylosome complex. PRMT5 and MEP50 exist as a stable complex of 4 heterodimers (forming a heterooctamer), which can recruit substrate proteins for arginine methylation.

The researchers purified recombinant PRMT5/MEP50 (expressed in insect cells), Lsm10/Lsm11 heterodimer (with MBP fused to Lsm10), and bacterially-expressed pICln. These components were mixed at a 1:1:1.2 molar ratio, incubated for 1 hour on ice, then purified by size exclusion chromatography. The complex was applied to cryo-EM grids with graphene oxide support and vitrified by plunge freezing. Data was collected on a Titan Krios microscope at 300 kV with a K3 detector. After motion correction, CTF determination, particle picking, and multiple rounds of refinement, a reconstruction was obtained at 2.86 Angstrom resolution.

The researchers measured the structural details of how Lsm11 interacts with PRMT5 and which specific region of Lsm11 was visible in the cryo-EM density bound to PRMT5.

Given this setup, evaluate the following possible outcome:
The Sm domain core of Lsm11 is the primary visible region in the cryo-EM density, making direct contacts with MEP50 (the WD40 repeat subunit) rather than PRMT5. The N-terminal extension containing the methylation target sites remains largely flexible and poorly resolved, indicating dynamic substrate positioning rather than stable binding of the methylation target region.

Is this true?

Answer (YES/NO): NO